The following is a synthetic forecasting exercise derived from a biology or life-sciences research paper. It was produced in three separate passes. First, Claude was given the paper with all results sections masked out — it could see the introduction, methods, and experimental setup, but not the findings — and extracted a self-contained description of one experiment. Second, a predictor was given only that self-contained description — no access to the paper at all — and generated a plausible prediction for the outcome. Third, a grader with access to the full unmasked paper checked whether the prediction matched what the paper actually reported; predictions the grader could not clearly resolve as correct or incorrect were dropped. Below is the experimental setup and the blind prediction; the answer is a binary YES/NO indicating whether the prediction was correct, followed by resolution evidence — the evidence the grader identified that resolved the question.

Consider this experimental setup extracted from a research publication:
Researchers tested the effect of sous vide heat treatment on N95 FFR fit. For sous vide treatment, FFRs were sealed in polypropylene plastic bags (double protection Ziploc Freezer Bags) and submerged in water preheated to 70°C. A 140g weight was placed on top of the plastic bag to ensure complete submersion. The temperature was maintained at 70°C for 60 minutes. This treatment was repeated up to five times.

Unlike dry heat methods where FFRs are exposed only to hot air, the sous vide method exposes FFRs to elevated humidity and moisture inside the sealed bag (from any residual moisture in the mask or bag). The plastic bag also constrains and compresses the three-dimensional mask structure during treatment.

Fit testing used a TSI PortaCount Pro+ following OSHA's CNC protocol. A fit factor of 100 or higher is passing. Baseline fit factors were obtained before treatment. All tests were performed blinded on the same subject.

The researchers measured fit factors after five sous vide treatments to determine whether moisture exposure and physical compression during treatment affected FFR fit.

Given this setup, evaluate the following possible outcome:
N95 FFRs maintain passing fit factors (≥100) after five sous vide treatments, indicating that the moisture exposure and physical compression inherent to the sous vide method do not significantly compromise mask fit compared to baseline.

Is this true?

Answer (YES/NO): NO